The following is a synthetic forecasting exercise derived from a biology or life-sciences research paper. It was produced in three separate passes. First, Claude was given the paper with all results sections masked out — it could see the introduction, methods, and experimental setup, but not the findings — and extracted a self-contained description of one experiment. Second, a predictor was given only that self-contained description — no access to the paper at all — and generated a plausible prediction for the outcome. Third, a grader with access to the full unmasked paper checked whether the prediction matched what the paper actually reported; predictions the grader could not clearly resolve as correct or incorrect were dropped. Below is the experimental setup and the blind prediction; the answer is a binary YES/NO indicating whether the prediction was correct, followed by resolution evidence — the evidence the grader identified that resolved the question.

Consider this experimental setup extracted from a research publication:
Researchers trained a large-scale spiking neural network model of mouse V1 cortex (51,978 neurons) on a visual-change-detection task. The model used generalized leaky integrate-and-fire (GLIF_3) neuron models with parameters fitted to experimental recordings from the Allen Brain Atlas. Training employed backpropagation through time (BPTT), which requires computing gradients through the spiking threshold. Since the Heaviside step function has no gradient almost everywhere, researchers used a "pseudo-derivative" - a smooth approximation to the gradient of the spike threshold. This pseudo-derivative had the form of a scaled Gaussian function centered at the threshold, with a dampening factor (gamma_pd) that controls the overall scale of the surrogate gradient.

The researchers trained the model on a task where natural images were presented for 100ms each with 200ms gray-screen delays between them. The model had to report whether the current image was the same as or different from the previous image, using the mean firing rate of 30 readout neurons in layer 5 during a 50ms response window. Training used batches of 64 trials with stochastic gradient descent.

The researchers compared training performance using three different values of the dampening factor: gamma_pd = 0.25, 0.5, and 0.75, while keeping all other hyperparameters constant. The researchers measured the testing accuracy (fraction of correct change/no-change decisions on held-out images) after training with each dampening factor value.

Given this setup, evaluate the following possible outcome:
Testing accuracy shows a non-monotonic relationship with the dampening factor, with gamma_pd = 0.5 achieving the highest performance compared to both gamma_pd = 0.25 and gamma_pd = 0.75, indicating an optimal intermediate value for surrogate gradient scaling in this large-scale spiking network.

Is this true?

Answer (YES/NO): YES